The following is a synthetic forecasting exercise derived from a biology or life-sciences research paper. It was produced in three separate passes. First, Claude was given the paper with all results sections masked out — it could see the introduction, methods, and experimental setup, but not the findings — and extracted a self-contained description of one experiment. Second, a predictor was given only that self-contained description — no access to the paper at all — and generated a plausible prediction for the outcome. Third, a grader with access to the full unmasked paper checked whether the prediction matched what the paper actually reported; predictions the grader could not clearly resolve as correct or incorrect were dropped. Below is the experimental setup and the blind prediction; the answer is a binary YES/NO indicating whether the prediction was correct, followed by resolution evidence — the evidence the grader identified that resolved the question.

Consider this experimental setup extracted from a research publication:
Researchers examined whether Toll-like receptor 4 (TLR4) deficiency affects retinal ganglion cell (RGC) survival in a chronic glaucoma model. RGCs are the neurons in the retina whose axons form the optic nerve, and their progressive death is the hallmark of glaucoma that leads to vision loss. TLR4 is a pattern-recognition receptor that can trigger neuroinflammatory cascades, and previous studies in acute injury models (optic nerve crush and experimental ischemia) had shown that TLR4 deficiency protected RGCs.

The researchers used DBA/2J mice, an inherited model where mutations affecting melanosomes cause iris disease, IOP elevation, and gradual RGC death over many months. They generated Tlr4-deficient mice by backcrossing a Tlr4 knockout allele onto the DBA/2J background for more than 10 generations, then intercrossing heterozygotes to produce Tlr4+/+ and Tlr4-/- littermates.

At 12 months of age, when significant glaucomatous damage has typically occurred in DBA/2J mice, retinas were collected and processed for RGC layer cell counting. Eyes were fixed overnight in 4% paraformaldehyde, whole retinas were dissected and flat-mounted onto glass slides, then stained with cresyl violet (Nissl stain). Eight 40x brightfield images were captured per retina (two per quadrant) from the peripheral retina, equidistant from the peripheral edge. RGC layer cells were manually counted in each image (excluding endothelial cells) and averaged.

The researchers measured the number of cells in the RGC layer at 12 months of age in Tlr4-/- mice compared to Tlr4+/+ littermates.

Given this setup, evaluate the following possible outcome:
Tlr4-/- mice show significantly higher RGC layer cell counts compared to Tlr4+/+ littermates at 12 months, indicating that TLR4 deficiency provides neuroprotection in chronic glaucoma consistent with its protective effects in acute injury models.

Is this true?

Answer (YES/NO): NO